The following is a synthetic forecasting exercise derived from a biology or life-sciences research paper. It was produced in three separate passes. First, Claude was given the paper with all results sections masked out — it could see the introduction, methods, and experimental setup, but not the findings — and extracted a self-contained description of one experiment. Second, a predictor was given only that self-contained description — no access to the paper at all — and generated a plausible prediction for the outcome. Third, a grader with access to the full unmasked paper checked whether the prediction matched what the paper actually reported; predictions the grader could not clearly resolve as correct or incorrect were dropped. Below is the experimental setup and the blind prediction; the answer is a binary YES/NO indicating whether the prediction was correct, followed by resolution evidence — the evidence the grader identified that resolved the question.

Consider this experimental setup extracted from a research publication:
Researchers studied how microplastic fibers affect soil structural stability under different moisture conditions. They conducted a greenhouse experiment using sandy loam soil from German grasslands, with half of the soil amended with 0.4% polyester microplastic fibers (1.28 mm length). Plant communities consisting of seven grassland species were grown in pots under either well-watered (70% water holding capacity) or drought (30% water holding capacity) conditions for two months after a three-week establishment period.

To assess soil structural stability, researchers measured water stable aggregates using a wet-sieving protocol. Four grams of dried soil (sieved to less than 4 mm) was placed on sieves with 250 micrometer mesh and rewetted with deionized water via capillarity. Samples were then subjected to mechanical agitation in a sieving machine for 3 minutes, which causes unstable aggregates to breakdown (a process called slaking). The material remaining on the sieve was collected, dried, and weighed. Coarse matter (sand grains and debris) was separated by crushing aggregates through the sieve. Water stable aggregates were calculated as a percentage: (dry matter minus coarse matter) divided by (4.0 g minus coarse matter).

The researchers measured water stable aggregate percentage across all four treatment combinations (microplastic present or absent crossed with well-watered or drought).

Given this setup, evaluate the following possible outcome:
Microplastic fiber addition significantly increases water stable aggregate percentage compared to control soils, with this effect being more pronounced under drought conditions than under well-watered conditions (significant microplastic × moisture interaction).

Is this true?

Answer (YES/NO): NO